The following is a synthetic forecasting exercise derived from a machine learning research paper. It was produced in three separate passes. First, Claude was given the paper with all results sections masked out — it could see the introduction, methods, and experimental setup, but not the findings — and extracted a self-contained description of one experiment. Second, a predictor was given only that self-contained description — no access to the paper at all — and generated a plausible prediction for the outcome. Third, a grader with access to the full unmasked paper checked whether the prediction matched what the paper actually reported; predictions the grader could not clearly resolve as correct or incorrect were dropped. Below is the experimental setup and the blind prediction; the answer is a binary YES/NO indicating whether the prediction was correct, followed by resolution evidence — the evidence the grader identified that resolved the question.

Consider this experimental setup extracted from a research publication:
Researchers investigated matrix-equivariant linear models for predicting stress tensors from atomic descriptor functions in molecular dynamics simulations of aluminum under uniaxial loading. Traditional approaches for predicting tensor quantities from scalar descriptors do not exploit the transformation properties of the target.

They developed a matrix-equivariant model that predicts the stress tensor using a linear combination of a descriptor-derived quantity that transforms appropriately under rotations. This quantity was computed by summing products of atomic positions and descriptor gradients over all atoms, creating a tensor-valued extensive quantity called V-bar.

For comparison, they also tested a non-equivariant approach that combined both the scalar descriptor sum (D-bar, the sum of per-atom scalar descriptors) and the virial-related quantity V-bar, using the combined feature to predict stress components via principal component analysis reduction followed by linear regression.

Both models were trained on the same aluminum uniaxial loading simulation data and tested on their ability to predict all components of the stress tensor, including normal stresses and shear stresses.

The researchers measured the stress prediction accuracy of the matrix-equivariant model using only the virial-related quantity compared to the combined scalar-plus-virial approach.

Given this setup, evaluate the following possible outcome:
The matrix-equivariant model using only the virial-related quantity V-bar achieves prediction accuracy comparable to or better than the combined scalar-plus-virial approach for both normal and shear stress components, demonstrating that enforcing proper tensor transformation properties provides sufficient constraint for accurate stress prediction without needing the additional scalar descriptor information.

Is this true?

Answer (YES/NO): NO